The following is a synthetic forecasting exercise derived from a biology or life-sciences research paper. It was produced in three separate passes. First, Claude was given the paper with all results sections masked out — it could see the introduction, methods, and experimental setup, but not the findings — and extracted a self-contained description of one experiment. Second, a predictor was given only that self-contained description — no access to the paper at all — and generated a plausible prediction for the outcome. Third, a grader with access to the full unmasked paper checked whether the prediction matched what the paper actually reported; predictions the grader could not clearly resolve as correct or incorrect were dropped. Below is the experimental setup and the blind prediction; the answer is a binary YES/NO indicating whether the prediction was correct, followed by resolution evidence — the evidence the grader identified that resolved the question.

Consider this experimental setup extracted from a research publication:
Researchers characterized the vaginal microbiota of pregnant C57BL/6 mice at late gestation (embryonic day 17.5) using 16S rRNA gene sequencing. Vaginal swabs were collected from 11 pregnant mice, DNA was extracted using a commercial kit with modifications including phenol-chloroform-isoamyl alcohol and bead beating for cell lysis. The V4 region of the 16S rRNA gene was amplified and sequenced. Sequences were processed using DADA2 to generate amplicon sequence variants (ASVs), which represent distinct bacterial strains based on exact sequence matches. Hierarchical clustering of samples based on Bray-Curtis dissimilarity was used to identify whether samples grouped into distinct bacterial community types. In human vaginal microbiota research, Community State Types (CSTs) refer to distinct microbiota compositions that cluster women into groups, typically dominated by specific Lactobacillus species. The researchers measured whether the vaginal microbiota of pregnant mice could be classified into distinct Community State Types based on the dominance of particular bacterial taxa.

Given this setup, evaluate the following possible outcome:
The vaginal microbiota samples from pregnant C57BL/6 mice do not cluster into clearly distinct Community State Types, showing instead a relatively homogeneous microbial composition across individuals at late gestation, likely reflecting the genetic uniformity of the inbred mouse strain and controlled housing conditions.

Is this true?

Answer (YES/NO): NO